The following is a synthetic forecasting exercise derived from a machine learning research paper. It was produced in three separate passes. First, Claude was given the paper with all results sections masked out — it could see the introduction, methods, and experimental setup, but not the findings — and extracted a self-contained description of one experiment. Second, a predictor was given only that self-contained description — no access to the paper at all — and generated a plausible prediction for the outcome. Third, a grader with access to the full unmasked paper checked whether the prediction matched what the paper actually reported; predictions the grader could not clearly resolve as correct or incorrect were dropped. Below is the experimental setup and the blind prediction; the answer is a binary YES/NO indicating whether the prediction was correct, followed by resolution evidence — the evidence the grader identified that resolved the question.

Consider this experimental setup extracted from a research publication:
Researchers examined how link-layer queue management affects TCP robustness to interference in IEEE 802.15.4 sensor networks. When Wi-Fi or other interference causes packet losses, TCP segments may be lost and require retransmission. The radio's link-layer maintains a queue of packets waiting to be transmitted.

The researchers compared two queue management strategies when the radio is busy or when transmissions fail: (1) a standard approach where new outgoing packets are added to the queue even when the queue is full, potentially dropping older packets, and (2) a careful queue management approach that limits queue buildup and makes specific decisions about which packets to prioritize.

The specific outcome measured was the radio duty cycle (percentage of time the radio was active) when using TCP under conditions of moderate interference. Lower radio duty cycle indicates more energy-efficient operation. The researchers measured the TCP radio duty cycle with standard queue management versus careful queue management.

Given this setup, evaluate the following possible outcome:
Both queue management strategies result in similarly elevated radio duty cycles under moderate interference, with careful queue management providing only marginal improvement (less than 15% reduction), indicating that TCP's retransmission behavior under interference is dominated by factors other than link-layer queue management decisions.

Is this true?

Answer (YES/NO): NO